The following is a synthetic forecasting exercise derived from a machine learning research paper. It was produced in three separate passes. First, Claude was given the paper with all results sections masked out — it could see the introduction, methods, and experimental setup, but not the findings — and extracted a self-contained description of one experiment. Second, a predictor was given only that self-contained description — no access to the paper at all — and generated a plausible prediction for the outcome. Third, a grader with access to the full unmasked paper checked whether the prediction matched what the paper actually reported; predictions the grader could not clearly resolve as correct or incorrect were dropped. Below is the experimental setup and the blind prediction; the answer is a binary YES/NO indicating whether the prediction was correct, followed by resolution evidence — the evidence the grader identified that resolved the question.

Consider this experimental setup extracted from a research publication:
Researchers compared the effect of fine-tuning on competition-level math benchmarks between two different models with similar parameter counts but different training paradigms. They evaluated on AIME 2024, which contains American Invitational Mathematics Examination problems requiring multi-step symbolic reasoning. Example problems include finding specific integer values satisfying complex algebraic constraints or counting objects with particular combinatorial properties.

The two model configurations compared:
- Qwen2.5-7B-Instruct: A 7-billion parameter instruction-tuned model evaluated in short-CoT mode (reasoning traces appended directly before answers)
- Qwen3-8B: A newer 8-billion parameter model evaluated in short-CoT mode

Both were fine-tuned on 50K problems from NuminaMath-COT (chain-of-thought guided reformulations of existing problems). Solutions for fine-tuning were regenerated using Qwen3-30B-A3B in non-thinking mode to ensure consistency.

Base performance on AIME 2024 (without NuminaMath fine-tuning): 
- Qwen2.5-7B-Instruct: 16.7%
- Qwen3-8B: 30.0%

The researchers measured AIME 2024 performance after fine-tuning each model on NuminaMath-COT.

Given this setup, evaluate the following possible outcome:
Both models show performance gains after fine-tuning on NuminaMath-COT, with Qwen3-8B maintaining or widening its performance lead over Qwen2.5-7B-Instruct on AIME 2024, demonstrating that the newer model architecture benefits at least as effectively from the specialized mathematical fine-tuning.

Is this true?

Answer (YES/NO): NO